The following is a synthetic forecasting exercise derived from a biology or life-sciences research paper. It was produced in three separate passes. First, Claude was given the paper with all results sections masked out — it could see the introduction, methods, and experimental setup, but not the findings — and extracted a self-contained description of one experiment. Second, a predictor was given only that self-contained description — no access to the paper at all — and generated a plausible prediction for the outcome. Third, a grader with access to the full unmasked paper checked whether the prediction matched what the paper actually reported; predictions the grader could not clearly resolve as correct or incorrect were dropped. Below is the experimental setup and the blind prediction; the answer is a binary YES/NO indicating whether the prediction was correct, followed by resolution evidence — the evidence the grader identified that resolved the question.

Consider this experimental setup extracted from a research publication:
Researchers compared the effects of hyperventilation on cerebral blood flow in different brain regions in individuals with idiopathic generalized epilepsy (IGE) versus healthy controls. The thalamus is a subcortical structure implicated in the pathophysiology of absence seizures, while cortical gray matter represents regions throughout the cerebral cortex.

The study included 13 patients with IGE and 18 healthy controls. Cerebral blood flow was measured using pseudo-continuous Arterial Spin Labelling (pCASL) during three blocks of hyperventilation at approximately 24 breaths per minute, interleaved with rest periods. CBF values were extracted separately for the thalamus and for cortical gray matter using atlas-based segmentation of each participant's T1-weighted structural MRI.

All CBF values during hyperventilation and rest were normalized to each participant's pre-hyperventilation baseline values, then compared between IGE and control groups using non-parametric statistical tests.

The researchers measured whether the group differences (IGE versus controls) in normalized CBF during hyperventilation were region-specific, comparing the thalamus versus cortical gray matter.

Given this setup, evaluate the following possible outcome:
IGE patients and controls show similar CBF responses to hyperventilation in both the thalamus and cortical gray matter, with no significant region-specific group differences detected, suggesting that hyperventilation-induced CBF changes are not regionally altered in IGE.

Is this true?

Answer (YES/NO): NO